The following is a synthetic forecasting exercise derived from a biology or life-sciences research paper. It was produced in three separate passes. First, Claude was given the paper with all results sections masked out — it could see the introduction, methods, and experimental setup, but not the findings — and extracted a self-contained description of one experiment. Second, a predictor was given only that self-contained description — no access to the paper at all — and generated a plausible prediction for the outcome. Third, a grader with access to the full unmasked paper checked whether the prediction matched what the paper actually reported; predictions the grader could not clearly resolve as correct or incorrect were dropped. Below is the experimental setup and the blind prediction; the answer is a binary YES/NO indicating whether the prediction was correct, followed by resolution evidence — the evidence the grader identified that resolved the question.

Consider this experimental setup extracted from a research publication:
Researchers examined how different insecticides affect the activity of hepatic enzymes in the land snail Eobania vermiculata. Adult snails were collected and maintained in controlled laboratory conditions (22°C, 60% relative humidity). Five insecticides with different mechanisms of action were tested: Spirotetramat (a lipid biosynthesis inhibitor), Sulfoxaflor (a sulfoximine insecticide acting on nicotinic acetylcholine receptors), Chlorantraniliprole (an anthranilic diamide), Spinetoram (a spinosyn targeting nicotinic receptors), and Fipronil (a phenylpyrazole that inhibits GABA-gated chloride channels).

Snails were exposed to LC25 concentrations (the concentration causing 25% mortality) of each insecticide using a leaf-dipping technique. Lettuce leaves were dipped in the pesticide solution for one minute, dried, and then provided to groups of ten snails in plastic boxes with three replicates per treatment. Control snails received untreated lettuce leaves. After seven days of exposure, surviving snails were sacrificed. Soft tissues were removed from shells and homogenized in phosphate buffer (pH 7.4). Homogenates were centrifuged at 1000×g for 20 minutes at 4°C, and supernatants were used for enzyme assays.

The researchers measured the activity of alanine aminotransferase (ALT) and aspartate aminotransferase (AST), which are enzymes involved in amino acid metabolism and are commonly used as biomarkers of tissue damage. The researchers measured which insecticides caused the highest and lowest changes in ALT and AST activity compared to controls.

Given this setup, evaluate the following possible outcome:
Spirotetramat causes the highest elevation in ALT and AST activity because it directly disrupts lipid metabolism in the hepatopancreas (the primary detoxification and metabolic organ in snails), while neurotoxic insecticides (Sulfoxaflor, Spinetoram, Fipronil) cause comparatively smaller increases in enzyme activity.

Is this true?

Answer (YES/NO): NO